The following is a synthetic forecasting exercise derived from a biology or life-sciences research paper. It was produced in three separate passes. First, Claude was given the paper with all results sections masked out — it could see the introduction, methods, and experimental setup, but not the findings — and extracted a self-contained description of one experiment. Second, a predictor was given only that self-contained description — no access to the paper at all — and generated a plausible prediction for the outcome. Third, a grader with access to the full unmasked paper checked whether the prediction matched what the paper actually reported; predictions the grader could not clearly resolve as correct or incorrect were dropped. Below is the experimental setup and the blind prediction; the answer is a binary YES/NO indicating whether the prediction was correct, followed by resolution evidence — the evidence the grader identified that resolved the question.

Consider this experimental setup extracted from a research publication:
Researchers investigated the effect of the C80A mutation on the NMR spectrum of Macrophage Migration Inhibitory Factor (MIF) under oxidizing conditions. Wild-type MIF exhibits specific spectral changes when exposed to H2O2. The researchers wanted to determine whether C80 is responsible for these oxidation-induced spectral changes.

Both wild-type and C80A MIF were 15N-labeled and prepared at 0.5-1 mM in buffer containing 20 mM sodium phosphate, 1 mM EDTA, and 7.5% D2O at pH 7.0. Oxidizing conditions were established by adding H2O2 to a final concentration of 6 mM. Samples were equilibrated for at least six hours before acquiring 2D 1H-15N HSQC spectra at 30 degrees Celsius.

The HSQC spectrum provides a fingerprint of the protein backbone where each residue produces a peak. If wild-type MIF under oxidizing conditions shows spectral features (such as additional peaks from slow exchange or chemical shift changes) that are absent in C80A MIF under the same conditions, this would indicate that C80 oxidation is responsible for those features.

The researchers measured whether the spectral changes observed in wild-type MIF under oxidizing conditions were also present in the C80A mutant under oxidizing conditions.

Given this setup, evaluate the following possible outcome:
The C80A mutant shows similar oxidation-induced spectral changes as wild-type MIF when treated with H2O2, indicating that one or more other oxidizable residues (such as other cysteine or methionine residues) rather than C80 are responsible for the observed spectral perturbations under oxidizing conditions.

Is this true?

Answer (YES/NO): NO